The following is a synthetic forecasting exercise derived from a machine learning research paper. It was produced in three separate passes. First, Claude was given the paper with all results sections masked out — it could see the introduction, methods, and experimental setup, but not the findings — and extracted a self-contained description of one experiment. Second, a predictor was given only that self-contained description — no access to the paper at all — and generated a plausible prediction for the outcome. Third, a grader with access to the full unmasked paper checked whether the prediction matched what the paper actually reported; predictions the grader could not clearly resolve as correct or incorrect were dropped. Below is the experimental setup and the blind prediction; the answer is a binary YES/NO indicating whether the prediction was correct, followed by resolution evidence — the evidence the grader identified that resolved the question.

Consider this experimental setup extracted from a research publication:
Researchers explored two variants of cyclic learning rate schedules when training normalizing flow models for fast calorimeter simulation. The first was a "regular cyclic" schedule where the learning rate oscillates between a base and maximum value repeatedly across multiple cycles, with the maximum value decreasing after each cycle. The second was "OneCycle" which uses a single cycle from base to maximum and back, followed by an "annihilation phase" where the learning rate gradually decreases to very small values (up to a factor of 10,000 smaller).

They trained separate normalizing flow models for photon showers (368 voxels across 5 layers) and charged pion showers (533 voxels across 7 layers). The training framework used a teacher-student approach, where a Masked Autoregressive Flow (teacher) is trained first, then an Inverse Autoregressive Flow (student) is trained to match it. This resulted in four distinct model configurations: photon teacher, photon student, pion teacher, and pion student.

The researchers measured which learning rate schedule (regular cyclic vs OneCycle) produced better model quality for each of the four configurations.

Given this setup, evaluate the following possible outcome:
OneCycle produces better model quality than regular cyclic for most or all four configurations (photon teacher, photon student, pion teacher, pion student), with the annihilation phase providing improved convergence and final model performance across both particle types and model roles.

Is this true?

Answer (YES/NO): YES